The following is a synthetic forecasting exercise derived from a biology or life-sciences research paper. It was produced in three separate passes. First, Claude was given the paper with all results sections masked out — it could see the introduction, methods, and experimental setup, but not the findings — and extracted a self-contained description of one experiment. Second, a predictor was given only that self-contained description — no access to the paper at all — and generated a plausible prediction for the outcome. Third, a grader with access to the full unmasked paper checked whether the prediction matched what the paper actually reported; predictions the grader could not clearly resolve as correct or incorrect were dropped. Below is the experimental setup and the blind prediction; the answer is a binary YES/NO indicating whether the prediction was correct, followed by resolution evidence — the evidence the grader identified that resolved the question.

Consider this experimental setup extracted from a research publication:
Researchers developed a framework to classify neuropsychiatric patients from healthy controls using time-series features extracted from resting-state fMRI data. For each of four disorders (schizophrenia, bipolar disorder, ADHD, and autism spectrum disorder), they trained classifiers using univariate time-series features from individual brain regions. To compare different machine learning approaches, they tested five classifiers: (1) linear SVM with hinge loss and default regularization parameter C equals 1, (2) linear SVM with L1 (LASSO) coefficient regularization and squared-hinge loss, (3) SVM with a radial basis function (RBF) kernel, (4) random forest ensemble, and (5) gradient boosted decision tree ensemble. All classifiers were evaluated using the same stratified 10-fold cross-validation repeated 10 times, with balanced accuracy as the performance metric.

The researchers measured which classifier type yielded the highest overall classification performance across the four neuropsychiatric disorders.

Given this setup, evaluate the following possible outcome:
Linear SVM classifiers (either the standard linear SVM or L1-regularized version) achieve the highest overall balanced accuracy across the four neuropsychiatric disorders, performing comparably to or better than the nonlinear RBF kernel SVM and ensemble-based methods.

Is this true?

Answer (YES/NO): YES